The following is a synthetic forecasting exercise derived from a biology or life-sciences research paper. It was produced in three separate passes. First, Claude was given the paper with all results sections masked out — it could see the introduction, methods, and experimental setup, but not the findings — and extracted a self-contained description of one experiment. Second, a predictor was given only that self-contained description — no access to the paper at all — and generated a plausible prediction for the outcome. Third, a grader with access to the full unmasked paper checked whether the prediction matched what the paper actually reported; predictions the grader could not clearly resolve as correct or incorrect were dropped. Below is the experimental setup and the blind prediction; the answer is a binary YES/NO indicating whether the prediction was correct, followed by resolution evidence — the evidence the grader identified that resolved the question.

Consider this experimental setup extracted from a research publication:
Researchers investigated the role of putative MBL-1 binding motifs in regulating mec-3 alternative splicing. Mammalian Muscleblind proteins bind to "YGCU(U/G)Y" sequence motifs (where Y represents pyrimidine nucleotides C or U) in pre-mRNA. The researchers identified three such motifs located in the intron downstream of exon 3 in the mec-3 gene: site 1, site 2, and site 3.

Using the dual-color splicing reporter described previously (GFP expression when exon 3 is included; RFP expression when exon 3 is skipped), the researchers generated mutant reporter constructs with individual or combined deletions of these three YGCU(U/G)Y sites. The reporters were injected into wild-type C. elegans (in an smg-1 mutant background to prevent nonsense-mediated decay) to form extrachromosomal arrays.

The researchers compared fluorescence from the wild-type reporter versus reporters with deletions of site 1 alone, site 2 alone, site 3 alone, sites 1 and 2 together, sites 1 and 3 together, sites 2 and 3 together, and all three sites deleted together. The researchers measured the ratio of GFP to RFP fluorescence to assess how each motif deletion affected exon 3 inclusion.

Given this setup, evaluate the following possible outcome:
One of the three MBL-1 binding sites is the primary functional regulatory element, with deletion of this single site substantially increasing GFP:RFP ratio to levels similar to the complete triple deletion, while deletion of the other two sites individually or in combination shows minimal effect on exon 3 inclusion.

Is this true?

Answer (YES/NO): NO